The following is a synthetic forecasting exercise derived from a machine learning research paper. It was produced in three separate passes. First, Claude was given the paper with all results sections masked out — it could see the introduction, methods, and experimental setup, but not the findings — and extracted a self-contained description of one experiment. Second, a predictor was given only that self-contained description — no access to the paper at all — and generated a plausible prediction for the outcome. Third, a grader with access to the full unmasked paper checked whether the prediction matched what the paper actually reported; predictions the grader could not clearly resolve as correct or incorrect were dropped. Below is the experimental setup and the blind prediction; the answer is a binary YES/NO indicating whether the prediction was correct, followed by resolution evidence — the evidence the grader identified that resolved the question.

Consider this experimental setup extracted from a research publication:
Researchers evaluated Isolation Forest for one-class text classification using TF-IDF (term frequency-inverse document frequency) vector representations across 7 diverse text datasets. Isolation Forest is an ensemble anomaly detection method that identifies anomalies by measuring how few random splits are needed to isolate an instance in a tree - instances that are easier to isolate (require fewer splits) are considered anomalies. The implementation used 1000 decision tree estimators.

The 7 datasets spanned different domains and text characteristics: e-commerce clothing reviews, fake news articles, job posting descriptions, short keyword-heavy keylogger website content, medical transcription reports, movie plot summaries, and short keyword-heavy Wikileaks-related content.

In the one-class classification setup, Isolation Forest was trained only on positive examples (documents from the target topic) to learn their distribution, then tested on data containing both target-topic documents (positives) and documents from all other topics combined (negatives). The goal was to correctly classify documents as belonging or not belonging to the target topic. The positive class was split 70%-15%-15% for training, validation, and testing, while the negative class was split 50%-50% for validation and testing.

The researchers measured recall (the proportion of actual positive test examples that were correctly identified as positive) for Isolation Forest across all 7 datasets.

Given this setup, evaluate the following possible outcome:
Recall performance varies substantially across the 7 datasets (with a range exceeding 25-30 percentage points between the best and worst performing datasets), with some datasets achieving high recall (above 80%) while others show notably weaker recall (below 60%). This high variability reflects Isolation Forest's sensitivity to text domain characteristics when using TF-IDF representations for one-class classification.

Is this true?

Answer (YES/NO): NO